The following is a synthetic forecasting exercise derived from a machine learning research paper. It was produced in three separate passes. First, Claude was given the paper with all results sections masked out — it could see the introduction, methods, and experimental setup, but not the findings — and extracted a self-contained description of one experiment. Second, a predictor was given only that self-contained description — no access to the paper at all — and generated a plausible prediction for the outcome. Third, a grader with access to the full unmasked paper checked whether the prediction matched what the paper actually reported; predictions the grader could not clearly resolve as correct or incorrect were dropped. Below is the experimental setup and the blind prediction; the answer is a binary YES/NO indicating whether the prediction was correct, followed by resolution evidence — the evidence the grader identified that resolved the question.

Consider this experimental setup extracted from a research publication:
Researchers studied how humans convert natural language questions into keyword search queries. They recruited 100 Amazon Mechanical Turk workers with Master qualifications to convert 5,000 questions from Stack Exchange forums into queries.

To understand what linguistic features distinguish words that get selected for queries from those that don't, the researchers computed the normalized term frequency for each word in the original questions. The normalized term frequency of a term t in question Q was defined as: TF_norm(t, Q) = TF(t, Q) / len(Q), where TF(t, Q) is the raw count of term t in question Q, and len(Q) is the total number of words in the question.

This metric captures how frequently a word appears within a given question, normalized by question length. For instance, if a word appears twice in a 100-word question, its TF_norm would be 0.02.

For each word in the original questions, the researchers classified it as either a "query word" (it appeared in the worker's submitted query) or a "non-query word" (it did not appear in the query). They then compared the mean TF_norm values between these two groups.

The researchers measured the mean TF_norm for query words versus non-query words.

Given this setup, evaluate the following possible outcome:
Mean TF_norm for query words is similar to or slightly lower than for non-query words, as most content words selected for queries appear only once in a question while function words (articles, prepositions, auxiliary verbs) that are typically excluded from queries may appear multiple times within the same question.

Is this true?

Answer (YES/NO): NO